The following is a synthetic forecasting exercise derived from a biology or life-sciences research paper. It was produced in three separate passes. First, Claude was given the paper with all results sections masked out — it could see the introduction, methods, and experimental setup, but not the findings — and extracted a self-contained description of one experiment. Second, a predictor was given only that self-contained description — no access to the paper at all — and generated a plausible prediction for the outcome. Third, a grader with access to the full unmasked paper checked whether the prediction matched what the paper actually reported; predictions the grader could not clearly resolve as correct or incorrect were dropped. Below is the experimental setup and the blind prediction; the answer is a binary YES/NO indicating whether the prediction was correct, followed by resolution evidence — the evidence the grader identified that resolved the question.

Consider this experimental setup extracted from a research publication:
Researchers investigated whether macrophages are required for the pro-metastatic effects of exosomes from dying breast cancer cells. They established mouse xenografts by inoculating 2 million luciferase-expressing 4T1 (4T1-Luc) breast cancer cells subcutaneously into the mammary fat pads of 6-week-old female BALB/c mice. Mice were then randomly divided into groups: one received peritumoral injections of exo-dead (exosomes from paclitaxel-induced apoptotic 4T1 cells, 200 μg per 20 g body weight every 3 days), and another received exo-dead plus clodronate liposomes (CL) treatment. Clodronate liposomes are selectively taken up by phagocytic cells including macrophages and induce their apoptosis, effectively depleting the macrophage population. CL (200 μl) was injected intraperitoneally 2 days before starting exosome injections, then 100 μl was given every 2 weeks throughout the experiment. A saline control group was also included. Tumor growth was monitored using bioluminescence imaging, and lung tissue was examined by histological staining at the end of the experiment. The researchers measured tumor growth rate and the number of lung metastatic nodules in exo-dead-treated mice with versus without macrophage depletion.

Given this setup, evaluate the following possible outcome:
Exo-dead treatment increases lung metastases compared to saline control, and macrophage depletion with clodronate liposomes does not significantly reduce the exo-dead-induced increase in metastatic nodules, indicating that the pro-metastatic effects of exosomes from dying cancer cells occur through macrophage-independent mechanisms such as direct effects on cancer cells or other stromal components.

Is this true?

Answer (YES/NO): NO